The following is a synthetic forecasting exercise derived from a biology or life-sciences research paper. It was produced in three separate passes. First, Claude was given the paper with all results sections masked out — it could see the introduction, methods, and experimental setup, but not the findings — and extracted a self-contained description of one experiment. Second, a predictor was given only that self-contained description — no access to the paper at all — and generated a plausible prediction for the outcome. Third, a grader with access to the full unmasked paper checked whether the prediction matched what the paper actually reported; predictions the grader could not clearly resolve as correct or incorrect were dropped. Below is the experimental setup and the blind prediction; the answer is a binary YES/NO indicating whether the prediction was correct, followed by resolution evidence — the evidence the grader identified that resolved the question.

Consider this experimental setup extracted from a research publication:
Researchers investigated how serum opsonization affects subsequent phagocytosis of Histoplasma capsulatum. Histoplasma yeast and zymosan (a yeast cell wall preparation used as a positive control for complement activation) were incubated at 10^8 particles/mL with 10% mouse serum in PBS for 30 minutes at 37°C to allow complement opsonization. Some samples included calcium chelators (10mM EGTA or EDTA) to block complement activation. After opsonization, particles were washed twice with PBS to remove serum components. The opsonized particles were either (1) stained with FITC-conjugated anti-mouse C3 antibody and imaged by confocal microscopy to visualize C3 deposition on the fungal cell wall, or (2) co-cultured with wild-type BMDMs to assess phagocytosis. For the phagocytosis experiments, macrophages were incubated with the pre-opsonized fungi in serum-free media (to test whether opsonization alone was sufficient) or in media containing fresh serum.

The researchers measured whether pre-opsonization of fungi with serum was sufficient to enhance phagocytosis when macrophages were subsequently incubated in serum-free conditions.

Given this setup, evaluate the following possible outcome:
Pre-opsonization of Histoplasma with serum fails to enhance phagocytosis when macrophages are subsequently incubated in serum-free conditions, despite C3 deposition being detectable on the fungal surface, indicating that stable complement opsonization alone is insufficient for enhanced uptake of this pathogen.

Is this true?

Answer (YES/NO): NO